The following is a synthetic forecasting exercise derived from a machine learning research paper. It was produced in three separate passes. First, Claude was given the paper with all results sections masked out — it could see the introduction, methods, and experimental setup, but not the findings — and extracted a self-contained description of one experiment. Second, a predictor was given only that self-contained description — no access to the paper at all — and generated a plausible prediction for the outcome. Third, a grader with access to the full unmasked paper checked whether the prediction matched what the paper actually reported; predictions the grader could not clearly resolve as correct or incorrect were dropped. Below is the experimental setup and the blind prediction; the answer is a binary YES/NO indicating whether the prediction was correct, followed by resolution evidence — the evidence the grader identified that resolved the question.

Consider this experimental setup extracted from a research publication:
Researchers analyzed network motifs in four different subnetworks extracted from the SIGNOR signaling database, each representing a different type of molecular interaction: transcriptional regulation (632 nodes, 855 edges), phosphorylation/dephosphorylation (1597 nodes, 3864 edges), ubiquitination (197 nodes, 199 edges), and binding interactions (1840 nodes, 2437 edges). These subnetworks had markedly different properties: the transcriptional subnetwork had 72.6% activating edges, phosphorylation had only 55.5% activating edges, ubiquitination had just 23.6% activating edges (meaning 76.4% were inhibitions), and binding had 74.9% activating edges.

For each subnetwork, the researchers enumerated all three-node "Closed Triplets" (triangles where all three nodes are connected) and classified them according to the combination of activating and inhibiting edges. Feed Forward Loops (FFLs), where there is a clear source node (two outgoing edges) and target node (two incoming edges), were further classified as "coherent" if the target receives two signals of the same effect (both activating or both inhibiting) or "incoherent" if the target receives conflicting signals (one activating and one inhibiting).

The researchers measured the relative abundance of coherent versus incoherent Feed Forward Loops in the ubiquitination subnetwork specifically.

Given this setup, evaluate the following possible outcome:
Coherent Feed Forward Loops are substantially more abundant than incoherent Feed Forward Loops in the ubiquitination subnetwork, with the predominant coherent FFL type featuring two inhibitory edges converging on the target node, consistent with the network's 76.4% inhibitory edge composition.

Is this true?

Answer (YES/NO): NO